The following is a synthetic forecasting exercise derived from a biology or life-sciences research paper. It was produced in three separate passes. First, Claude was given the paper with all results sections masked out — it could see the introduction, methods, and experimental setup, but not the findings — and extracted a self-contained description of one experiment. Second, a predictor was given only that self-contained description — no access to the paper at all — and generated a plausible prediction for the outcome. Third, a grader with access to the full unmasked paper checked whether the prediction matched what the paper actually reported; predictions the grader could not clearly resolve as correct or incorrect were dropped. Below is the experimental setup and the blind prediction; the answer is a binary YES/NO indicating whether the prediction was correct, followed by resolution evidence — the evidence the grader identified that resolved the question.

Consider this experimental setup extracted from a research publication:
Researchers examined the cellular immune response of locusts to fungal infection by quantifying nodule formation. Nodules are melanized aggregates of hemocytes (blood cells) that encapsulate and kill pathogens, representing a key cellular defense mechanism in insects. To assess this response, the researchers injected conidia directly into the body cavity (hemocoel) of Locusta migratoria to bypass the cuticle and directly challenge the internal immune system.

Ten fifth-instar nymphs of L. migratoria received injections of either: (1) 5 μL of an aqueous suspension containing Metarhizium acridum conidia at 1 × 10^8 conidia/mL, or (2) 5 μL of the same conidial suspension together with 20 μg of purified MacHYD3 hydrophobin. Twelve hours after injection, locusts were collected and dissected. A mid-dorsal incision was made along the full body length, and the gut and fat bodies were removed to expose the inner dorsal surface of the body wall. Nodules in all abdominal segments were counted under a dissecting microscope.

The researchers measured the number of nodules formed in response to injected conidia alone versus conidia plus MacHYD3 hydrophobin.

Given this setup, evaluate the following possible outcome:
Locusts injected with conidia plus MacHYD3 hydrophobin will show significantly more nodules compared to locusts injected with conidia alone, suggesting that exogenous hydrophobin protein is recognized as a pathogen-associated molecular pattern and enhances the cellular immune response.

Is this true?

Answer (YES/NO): YES